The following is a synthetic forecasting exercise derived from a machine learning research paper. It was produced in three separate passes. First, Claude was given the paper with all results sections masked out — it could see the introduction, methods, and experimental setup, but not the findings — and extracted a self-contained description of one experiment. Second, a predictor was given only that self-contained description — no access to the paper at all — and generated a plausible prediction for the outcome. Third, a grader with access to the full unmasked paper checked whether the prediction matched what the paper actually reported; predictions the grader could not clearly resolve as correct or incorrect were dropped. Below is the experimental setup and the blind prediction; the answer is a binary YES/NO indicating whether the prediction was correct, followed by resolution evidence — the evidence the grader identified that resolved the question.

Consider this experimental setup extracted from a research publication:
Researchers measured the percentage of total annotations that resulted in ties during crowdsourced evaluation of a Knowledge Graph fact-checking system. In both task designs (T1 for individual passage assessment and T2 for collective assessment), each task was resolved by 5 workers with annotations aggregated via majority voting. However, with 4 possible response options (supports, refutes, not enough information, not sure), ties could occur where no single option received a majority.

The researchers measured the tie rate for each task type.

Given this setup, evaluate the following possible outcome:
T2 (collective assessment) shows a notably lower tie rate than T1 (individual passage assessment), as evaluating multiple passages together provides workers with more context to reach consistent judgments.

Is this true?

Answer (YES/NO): NO